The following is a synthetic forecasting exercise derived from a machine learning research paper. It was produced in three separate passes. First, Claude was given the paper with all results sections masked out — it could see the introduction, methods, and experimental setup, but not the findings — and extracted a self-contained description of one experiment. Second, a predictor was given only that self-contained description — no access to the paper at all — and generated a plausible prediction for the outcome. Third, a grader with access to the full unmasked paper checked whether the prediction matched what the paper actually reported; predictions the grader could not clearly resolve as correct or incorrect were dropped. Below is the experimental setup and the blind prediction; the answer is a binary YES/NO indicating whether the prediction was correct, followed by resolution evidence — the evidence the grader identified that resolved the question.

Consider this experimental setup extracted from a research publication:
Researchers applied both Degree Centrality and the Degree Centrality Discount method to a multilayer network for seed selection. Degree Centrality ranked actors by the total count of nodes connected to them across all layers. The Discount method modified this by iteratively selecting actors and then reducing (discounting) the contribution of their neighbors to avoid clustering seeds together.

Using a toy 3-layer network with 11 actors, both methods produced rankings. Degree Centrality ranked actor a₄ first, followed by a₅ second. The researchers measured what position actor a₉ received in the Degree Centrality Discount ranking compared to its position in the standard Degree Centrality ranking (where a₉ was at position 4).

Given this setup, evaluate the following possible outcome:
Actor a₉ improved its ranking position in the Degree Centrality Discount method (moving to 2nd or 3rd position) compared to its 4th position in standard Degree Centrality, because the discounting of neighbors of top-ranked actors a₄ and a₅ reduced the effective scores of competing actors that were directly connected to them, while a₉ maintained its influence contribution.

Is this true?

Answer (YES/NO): YES